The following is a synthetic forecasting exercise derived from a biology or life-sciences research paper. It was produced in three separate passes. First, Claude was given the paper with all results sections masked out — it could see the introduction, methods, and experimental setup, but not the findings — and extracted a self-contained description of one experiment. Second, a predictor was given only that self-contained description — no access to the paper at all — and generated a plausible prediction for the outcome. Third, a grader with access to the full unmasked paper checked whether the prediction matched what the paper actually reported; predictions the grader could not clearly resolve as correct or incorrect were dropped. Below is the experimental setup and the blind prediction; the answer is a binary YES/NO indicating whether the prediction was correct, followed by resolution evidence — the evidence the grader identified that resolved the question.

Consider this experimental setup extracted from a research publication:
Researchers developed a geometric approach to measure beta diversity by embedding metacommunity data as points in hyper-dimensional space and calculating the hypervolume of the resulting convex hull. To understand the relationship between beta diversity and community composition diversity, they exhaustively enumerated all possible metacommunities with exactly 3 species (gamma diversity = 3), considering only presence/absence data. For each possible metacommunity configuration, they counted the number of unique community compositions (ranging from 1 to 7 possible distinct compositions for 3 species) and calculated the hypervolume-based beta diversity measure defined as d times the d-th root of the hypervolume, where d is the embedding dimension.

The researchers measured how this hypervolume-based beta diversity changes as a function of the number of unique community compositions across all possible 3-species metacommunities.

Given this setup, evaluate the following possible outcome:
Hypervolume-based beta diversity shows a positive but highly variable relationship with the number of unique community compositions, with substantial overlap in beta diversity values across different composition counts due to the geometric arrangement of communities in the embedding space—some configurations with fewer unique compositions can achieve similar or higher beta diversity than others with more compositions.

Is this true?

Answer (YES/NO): NO